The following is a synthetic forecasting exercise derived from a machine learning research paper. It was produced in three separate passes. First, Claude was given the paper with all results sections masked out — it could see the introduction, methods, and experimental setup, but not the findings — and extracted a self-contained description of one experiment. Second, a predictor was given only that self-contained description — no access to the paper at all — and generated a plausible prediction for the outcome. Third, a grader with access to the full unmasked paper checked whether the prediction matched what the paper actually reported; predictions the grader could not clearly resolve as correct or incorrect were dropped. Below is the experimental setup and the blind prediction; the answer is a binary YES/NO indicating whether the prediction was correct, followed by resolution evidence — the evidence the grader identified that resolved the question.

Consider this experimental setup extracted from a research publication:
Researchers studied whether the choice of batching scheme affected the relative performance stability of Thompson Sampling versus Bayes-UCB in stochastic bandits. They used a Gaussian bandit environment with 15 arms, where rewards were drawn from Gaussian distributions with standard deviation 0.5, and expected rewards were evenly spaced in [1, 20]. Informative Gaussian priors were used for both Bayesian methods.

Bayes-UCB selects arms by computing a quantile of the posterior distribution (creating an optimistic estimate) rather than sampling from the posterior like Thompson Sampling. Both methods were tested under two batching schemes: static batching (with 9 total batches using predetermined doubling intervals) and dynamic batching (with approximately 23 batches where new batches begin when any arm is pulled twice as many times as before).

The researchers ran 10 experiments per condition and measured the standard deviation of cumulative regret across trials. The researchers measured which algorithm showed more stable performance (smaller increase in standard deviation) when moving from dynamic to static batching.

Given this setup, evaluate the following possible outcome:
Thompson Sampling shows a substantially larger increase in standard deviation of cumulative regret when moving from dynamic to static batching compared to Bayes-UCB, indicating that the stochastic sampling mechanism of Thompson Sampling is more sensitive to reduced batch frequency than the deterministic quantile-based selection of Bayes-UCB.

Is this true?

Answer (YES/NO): NO